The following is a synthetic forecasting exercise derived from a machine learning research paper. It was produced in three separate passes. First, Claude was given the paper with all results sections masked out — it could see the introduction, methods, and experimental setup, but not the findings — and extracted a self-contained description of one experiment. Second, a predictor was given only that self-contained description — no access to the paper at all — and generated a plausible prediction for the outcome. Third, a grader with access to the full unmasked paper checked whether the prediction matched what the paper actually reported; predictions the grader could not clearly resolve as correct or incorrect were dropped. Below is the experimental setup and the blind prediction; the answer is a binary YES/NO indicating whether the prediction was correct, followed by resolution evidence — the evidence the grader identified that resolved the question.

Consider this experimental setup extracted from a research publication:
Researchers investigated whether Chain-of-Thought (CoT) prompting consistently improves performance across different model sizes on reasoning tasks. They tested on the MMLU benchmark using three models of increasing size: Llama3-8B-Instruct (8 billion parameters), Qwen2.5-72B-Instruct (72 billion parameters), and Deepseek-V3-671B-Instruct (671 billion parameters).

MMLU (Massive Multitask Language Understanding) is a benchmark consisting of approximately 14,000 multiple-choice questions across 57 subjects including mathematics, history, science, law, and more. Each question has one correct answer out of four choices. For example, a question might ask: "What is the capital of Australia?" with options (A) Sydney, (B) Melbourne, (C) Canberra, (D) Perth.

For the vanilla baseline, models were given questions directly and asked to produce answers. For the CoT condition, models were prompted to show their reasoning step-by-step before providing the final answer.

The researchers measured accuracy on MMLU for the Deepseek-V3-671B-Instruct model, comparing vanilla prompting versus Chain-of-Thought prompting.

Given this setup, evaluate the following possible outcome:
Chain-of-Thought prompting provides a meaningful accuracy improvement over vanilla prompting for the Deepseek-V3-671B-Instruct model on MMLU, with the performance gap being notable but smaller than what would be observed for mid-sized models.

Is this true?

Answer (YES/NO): NO